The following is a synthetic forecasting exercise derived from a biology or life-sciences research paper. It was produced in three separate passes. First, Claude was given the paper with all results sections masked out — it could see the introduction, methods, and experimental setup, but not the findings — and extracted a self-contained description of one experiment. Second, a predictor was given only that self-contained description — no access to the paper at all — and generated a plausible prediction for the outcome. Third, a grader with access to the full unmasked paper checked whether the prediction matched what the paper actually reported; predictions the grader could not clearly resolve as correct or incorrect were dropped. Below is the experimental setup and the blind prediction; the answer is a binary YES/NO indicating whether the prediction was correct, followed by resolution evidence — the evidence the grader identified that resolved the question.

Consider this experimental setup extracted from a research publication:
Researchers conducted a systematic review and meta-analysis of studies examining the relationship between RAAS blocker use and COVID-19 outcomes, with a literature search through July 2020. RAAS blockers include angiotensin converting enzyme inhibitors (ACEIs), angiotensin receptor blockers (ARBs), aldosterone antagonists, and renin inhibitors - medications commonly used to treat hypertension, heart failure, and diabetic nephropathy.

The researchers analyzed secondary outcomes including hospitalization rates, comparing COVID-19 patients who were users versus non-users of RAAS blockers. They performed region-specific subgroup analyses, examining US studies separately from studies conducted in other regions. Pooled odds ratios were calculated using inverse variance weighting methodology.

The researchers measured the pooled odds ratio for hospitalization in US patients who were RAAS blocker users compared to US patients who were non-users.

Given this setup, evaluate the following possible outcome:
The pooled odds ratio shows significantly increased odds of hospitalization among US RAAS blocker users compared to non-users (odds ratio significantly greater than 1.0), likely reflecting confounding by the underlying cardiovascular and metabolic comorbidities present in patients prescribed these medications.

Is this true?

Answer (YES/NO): YES